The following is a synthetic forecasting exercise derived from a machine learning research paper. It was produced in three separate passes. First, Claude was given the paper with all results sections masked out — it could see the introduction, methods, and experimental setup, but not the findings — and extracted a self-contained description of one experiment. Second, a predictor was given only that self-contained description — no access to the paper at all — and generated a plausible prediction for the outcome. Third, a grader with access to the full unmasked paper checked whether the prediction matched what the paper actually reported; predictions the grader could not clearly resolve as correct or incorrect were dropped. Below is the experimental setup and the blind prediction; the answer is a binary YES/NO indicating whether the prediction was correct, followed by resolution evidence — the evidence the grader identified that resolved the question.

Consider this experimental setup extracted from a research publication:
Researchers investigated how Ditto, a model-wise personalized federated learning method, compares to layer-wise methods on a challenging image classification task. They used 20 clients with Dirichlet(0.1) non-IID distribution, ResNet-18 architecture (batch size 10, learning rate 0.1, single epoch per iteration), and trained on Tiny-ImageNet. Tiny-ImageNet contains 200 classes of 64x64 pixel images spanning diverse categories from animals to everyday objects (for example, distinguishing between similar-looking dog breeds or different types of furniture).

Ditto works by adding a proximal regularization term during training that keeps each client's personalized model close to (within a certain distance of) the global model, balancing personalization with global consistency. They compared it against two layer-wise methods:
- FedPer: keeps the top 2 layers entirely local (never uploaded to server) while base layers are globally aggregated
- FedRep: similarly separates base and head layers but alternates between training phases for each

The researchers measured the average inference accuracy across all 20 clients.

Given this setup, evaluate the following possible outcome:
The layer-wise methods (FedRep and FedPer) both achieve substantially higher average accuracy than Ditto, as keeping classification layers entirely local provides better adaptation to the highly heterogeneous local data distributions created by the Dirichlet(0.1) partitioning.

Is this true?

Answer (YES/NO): YES